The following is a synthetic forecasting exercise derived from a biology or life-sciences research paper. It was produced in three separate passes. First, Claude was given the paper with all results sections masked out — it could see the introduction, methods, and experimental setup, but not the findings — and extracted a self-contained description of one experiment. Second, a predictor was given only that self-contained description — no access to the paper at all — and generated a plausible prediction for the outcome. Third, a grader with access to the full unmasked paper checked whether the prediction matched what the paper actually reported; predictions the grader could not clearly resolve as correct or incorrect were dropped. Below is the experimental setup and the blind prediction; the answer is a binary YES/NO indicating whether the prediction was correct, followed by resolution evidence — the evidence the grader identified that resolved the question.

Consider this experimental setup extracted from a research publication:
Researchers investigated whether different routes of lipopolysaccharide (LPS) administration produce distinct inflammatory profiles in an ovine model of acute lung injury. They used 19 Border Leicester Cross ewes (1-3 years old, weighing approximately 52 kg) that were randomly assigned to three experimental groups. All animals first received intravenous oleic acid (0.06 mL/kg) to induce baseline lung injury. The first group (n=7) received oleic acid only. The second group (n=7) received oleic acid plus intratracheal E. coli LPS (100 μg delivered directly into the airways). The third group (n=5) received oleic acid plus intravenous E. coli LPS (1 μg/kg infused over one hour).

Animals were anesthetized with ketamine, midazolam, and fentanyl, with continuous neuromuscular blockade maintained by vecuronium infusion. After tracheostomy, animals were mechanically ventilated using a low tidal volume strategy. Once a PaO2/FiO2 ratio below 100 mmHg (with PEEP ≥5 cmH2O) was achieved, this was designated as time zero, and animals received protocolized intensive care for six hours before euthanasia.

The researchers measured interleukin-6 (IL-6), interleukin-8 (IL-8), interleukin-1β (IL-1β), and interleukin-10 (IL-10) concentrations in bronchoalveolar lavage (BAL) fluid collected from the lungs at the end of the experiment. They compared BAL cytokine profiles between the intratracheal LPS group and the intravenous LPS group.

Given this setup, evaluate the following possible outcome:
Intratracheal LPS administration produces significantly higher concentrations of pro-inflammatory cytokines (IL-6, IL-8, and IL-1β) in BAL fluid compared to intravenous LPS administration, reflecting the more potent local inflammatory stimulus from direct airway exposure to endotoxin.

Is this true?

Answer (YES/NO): NO